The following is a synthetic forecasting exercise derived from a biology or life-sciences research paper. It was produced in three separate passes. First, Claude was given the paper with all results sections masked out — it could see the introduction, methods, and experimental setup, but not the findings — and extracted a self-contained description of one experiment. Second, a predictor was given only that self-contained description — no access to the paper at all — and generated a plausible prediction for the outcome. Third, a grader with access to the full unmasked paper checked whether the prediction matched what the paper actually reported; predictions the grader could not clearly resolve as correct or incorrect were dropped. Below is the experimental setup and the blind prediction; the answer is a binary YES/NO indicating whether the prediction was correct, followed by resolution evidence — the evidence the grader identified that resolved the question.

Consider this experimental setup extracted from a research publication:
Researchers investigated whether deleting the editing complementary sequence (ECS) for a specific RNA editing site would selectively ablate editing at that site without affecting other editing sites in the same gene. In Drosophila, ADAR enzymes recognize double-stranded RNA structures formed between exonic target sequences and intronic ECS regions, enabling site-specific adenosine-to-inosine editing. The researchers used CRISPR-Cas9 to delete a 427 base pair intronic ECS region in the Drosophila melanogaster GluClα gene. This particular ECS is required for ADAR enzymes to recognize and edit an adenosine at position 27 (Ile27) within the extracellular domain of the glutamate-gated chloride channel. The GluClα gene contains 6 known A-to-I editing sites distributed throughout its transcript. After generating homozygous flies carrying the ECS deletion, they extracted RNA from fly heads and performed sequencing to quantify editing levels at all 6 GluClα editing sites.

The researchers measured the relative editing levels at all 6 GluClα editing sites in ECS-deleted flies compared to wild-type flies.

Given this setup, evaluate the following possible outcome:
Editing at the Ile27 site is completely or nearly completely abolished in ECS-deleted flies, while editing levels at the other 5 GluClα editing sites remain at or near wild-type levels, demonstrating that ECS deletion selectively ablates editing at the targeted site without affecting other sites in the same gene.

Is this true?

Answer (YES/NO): NO